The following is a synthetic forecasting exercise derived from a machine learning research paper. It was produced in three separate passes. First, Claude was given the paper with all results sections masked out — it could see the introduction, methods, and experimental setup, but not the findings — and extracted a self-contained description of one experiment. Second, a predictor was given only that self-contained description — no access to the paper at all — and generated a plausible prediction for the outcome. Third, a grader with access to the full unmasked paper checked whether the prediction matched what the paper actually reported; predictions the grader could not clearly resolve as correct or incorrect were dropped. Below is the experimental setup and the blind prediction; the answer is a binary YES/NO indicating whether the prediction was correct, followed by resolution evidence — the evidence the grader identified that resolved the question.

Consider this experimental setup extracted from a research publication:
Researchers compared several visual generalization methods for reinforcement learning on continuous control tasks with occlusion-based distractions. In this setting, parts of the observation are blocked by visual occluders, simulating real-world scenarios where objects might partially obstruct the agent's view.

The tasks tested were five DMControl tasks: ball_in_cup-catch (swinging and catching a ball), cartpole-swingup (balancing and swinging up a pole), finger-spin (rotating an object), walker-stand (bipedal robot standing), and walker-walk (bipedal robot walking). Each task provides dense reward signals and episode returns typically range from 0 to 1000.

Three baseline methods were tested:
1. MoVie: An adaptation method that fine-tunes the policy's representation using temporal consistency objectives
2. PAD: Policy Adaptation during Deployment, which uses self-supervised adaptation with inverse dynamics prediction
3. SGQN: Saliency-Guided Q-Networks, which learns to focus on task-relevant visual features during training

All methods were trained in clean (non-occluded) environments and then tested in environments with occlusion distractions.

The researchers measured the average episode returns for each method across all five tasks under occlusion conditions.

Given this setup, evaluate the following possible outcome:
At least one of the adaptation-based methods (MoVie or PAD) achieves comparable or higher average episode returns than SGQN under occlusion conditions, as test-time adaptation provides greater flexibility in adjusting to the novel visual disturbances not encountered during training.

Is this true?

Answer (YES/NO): NO